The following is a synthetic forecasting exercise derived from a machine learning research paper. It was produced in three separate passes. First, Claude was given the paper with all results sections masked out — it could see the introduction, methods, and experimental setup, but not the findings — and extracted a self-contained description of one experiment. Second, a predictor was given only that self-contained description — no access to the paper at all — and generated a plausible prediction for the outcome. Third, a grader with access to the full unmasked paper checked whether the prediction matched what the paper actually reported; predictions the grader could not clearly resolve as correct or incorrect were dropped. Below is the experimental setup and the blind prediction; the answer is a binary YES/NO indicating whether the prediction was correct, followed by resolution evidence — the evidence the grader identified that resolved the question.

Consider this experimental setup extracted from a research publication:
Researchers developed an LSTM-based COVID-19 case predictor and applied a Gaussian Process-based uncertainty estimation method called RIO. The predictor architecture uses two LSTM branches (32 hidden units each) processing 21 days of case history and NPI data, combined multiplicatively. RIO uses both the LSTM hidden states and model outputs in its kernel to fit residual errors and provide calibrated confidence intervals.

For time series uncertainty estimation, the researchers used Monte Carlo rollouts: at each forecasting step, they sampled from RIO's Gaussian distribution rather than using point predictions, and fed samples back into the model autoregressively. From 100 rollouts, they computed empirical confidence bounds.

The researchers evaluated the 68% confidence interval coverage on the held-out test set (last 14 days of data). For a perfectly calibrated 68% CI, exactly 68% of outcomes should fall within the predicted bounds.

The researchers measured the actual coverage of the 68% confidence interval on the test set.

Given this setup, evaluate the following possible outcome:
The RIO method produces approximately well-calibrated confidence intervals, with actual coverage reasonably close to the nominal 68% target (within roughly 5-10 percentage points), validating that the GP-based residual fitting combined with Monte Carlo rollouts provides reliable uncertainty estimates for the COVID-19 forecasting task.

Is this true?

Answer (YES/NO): YES